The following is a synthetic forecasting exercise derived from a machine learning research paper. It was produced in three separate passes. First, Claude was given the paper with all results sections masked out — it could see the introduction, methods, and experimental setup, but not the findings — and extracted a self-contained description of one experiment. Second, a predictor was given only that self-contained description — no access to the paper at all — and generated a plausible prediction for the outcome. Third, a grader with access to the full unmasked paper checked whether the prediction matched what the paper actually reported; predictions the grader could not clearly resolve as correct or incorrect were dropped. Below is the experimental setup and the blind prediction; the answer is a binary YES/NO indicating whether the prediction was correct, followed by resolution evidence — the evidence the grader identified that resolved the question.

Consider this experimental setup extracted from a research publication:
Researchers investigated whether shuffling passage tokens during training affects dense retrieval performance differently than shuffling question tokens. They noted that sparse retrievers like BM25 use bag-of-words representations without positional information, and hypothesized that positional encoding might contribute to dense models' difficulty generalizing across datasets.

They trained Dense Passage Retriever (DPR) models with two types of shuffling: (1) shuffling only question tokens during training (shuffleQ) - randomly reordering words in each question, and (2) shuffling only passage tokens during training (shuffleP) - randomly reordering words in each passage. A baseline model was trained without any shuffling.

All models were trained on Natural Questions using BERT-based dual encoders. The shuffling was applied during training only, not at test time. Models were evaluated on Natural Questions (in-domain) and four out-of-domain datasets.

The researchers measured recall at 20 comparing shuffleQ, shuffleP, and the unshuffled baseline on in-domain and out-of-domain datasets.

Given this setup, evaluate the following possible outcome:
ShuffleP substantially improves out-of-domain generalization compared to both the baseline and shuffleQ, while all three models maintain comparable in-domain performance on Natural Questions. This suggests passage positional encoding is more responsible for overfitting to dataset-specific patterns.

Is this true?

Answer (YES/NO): NO